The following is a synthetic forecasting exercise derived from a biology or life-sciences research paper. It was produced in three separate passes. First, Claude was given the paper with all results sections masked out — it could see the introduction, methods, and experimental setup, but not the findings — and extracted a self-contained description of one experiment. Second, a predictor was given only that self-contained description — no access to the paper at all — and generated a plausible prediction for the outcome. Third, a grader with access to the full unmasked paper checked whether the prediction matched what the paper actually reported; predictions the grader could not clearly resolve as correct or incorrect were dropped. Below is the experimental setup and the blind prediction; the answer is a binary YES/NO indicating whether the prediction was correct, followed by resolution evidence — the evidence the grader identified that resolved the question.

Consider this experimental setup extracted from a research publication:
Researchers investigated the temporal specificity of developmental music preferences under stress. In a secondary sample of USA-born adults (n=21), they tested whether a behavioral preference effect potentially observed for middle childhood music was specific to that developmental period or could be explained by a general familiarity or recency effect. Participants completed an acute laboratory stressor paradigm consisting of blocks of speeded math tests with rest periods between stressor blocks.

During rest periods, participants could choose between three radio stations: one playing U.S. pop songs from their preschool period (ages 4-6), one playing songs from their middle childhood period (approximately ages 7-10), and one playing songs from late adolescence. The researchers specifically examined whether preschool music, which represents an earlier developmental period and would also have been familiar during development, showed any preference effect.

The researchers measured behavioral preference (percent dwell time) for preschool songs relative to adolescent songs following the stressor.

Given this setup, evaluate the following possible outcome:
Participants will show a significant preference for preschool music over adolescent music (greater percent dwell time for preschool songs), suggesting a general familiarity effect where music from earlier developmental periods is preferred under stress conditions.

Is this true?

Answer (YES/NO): NO